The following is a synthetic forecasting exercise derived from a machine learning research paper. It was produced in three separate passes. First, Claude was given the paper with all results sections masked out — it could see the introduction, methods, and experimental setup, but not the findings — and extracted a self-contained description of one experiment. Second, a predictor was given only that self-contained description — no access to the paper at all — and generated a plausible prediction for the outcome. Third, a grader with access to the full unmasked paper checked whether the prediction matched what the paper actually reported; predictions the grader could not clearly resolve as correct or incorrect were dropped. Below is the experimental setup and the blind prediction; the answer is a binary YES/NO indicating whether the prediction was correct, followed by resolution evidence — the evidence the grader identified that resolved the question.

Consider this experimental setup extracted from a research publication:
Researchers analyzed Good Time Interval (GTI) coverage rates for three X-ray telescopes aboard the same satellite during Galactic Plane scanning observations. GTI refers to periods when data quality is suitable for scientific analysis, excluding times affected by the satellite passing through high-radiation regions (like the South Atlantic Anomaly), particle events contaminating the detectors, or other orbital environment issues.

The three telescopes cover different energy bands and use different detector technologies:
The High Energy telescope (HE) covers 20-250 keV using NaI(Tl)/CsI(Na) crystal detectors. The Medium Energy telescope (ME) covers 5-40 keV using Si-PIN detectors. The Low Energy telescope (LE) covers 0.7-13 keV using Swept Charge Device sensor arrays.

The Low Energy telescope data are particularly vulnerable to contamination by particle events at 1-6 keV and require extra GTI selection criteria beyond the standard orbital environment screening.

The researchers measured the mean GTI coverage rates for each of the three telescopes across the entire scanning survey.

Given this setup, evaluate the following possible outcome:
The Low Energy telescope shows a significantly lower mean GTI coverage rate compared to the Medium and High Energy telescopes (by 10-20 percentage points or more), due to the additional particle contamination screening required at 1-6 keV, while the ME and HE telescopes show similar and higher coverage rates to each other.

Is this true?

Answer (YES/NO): NO